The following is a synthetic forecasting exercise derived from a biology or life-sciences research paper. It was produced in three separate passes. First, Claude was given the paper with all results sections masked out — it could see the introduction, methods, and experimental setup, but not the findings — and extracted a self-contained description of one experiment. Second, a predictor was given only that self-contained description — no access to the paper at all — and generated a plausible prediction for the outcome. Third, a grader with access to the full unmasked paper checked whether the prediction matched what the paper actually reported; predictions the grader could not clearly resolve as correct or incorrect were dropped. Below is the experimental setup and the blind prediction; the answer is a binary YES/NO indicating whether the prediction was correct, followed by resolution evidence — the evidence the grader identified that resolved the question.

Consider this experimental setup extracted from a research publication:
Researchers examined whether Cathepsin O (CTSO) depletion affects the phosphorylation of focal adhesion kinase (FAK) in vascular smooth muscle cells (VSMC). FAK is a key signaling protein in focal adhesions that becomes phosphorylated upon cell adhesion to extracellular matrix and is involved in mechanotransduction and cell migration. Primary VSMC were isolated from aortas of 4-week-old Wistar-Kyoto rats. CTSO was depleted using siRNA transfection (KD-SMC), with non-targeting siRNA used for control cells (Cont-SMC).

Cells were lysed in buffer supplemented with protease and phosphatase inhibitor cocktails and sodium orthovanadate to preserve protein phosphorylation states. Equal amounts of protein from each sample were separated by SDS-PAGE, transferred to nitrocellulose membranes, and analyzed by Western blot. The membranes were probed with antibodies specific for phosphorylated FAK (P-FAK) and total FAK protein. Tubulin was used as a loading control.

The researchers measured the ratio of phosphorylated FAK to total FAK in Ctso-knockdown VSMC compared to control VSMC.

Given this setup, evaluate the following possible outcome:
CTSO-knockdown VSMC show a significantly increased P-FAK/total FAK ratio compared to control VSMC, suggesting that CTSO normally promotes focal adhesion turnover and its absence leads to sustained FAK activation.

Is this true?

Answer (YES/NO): YES